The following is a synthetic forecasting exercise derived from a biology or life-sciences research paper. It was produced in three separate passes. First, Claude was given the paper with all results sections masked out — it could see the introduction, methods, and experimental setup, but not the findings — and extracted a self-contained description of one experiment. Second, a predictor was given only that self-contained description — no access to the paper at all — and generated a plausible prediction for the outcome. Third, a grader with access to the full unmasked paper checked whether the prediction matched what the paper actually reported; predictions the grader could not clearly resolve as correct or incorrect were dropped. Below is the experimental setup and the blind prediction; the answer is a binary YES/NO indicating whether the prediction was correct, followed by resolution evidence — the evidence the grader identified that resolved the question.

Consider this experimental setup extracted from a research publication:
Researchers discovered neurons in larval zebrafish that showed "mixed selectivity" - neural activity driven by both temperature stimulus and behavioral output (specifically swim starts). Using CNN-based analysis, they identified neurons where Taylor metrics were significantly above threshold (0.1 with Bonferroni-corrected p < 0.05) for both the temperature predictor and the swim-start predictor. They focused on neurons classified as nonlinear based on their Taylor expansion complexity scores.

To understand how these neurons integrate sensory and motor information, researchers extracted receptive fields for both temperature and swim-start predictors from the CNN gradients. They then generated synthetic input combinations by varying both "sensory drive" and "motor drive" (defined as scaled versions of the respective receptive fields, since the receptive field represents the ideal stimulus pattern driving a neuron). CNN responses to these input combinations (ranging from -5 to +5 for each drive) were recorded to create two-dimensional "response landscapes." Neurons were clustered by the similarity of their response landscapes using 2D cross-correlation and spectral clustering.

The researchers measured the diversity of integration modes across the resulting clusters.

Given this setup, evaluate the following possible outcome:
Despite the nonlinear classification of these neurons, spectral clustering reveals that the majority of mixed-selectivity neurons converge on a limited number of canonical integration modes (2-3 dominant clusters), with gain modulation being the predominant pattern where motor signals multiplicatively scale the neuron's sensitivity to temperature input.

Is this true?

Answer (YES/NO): NO